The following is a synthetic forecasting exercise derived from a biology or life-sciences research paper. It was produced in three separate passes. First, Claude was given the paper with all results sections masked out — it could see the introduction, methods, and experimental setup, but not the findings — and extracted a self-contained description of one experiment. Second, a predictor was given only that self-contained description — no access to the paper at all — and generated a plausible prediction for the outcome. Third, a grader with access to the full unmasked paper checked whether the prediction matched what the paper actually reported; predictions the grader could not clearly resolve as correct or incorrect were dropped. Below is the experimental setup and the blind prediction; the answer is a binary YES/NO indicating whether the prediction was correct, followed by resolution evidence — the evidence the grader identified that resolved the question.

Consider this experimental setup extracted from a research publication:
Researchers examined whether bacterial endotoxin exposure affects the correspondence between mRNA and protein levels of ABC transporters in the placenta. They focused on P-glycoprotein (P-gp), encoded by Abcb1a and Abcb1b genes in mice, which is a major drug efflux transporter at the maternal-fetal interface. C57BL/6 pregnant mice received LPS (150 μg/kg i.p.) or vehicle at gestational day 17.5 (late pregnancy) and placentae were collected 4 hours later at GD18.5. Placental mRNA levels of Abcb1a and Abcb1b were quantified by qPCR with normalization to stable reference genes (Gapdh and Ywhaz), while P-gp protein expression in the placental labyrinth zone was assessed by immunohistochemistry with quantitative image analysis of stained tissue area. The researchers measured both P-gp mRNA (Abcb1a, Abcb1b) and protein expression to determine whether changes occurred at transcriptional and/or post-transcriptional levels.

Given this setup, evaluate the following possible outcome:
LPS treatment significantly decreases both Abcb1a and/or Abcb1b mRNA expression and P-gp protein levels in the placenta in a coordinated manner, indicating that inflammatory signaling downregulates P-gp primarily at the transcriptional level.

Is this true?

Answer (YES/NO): NO